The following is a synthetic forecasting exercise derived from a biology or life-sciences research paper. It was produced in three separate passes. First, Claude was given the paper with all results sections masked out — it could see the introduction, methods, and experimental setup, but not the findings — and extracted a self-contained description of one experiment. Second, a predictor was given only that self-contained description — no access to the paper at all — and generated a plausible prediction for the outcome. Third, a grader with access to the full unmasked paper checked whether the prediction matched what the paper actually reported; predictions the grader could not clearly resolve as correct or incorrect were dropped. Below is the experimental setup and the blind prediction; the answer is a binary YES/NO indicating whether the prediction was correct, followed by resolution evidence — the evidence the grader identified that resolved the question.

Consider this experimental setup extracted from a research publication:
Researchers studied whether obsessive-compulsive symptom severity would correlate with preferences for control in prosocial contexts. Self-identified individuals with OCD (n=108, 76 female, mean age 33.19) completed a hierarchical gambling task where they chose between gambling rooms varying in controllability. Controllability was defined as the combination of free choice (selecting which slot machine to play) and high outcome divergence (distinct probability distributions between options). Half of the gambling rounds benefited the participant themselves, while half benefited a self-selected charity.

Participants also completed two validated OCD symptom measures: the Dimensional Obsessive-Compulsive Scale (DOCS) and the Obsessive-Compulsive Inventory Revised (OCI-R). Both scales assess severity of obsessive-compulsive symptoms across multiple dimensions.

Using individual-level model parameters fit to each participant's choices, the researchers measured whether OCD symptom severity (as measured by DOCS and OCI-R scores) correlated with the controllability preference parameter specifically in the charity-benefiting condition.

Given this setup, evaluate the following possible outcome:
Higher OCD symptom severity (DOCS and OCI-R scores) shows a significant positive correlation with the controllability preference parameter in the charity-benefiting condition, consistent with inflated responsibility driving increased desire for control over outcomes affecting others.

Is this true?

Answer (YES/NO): NO